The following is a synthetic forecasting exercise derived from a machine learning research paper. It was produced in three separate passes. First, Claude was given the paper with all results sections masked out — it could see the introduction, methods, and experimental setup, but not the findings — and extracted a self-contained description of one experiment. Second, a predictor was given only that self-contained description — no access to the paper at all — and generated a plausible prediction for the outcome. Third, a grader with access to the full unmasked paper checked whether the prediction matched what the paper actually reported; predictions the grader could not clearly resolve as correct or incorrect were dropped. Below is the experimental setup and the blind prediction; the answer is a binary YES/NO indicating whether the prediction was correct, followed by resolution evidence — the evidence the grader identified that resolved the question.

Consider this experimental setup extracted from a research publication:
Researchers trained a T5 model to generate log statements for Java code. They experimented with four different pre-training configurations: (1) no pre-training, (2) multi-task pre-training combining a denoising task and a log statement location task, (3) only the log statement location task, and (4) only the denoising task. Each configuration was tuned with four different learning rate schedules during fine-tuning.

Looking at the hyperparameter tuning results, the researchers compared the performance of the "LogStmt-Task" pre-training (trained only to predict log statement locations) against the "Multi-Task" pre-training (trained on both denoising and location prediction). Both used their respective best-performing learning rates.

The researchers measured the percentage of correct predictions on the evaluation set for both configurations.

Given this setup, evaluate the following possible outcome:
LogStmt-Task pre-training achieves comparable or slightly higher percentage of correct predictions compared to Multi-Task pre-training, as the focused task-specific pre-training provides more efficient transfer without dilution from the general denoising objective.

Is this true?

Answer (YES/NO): YES